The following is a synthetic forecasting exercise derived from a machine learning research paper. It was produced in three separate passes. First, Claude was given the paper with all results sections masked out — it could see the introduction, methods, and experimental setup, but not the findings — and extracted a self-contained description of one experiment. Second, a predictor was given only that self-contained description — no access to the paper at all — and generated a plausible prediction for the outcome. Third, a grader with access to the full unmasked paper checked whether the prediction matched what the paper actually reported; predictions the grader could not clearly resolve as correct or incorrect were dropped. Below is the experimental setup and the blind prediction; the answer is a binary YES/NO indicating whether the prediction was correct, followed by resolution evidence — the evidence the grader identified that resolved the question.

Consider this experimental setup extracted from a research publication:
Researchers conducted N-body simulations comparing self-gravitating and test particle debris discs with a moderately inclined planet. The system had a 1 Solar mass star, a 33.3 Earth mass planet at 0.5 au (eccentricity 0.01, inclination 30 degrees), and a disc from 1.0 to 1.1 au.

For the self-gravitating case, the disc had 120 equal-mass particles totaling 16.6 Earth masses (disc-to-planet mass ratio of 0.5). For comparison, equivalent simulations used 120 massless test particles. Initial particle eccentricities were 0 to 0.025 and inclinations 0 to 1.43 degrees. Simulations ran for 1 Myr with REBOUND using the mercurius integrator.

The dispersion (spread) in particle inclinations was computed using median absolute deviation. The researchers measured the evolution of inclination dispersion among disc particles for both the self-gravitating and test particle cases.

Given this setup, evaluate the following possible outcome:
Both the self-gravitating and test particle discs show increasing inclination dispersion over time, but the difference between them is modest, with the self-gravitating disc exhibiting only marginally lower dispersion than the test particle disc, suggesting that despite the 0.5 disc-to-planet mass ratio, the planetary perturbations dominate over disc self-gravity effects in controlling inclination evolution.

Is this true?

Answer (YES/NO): NO